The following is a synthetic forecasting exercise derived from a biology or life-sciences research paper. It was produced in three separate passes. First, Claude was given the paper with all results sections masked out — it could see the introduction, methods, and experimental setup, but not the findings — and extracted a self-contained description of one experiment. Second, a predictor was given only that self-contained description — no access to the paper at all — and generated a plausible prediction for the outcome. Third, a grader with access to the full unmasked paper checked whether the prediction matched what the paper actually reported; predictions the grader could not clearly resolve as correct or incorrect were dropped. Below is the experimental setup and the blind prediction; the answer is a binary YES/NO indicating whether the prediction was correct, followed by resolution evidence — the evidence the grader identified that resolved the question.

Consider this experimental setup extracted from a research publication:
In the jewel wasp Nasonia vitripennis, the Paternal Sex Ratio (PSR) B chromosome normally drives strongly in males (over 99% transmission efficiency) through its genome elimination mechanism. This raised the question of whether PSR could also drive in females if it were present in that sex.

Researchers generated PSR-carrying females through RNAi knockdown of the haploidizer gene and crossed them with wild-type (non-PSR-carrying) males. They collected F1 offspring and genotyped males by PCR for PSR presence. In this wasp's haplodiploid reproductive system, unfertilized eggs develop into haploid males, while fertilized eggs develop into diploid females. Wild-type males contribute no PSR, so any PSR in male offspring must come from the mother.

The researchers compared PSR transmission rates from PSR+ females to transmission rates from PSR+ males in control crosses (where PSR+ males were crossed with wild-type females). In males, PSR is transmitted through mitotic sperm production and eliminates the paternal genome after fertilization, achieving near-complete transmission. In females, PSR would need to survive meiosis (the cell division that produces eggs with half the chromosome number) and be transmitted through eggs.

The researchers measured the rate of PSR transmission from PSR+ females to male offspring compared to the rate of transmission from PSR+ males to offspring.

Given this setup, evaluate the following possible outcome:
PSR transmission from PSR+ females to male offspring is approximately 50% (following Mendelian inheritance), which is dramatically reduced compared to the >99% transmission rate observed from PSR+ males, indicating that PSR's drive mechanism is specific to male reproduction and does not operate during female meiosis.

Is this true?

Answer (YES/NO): NO